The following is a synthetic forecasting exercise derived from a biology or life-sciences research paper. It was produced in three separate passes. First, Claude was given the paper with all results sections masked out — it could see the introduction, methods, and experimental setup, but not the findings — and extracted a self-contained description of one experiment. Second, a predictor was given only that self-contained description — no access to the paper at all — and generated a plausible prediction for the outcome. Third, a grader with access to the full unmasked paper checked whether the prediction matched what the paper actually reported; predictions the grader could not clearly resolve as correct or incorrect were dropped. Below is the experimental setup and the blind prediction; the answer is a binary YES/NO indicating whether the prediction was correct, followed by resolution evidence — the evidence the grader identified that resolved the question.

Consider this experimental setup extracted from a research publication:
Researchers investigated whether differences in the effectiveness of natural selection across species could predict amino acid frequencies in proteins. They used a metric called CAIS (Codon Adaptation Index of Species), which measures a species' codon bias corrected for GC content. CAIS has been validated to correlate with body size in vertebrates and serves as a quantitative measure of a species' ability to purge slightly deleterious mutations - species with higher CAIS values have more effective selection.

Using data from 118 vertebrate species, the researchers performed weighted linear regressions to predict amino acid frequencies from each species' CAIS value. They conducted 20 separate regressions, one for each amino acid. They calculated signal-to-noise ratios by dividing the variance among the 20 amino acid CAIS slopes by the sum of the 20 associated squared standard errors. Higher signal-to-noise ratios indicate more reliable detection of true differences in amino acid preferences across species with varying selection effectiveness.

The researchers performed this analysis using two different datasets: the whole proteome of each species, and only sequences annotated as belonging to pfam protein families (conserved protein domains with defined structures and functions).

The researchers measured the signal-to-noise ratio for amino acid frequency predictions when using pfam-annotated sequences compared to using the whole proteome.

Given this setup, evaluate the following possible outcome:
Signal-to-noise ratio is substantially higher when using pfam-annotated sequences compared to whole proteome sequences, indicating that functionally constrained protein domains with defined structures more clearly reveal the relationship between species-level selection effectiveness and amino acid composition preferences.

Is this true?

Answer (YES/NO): YES